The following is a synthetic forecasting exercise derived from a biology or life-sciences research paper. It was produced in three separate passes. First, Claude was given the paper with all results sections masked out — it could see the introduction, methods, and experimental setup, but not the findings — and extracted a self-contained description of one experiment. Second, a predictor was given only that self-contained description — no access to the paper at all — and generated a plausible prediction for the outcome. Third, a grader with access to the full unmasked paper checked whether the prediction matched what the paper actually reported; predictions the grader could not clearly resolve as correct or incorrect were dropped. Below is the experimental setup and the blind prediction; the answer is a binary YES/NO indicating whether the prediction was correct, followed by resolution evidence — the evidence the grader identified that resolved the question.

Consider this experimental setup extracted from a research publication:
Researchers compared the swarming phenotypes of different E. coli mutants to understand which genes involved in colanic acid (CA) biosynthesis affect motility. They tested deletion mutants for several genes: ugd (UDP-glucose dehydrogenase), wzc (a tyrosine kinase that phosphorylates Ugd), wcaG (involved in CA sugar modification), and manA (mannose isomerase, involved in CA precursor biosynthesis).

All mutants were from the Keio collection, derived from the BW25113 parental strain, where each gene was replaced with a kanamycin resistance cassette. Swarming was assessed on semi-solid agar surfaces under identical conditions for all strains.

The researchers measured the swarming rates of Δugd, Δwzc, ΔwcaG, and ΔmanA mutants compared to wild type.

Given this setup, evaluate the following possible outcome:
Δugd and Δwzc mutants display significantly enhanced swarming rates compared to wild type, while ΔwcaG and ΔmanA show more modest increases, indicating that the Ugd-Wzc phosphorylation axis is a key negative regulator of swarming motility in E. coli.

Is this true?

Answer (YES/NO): NO